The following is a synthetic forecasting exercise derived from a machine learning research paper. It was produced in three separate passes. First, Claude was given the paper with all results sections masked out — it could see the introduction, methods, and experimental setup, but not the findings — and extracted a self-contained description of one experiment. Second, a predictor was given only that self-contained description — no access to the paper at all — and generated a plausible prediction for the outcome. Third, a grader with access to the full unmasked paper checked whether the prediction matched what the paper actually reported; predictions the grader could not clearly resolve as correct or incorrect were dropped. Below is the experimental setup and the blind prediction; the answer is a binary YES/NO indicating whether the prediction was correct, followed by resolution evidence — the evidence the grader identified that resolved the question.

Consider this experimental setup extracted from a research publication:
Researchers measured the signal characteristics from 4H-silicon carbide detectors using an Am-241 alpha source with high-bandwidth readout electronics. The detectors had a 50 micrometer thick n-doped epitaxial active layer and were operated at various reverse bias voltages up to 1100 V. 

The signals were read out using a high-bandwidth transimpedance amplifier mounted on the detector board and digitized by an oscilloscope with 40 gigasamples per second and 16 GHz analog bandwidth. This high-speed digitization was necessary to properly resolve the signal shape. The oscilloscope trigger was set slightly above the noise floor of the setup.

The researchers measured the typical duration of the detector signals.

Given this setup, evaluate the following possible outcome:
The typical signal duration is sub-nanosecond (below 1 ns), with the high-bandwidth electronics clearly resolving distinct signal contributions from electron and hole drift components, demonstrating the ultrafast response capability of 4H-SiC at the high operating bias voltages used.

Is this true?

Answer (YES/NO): NO